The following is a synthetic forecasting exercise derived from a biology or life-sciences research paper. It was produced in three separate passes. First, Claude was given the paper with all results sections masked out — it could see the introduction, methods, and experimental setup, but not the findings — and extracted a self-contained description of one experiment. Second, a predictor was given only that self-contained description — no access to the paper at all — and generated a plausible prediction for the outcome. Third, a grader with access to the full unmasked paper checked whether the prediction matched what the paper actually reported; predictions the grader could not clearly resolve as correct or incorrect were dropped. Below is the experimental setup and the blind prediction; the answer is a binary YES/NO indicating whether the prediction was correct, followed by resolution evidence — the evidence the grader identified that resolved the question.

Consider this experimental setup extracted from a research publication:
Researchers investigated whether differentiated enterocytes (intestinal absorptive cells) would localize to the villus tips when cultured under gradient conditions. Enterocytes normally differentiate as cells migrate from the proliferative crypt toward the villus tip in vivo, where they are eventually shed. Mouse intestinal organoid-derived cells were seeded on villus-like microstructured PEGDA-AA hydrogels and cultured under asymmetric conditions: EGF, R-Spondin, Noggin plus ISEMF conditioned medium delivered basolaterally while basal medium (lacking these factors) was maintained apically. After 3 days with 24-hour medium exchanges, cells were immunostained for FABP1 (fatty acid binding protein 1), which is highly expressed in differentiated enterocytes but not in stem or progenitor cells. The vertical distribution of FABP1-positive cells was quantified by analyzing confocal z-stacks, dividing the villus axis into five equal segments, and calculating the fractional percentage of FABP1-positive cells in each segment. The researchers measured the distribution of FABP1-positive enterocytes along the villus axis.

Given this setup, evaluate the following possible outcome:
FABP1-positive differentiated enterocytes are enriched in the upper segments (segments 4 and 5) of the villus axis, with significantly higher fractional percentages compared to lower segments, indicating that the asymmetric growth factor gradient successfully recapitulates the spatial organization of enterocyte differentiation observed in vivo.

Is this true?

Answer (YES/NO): YES